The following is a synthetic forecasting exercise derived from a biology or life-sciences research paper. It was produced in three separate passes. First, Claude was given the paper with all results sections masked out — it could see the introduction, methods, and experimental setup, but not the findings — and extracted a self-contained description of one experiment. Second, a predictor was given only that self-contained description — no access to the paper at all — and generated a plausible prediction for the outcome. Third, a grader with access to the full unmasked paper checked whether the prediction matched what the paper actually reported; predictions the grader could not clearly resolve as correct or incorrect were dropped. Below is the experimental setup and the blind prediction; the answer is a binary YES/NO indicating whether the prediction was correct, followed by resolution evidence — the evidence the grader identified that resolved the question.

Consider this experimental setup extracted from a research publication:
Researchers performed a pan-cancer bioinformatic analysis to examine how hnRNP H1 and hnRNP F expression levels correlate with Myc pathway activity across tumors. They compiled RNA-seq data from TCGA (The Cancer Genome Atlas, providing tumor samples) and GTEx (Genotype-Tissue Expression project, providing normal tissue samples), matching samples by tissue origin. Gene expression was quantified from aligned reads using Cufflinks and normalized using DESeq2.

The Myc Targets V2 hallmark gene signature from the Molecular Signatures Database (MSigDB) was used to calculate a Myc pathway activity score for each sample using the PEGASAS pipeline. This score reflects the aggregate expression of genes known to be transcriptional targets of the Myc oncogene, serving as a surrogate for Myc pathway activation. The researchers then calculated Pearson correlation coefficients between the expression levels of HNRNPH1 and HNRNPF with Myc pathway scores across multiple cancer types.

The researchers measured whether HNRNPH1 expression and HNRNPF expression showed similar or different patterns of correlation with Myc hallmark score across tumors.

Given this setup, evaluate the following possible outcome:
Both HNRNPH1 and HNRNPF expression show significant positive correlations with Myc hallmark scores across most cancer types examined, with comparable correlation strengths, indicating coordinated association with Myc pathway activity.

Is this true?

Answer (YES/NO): NO